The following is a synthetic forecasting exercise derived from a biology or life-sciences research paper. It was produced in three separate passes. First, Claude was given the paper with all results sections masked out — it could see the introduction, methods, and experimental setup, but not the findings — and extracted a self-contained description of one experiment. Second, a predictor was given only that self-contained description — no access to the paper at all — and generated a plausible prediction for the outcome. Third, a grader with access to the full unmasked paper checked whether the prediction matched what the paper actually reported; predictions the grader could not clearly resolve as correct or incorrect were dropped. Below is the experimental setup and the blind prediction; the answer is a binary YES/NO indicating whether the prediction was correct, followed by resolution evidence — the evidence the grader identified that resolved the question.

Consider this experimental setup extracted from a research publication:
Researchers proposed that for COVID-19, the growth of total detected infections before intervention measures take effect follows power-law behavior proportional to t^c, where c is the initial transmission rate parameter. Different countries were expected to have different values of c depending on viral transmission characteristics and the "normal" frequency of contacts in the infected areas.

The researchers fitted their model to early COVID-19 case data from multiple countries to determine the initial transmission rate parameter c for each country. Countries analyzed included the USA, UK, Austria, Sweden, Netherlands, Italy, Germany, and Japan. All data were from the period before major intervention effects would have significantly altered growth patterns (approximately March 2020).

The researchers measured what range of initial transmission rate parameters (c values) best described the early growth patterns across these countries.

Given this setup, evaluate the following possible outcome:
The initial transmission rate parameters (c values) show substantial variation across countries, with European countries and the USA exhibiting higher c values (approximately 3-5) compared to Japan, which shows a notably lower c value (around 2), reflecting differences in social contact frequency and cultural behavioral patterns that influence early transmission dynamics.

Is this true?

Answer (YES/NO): NO